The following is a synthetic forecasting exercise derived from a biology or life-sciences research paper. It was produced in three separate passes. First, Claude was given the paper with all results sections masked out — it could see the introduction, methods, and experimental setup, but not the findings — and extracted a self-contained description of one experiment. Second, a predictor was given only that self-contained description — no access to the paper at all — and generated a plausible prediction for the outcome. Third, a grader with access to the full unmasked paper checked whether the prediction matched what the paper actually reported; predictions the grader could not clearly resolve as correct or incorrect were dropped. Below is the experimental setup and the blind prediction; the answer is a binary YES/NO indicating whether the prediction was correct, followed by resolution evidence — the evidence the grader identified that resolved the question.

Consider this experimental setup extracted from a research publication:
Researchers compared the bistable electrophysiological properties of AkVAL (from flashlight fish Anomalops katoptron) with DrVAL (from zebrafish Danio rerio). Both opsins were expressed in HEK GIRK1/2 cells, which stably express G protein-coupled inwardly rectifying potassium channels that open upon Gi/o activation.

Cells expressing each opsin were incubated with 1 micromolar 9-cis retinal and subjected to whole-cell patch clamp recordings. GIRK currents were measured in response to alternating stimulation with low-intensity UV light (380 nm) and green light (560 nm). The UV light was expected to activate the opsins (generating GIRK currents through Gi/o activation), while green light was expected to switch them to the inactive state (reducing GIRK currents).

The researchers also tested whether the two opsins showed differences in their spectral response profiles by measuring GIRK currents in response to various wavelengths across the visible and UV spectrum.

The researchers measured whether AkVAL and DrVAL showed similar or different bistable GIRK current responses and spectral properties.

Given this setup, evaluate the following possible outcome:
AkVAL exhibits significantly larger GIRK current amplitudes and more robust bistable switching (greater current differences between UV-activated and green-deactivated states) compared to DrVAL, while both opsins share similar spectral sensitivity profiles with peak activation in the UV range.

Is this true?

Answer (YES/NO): NO